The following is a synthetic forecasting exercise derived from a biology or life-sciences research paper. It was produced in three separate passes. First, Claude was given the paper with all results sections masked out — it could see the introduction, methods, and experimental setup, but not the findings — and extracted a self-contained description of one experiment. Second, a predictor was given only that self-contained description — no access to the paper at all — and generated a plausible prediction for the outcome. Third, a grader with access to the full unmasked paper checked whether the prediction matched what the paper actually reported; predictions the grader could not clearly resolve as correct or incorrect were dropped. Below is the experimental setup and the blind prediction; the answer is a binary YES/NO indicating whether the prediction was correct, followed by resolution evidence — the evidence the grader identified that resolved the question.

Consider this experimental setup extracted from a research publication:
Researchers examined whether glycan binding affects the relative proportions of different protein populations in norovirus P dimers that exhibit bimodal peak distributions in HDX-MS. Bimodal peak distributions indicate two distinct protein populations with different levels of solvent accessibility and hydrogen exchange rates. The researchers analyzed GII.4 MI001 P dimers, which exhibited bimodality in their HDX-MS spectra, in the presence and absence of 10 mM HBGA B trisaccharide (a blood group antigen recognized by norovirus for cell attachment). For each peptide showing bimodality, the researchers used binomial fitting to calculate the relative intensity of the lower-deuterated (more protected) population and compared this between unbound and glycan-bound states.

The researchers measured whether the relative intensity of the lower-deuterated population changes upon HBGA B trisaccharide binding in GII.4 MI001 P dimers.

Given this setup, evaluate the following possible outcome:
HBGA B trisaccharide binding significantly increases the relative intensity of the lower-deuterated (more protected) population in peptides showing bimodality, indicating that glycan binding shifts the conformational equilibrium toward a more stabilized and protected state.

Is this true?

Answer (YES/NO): NO